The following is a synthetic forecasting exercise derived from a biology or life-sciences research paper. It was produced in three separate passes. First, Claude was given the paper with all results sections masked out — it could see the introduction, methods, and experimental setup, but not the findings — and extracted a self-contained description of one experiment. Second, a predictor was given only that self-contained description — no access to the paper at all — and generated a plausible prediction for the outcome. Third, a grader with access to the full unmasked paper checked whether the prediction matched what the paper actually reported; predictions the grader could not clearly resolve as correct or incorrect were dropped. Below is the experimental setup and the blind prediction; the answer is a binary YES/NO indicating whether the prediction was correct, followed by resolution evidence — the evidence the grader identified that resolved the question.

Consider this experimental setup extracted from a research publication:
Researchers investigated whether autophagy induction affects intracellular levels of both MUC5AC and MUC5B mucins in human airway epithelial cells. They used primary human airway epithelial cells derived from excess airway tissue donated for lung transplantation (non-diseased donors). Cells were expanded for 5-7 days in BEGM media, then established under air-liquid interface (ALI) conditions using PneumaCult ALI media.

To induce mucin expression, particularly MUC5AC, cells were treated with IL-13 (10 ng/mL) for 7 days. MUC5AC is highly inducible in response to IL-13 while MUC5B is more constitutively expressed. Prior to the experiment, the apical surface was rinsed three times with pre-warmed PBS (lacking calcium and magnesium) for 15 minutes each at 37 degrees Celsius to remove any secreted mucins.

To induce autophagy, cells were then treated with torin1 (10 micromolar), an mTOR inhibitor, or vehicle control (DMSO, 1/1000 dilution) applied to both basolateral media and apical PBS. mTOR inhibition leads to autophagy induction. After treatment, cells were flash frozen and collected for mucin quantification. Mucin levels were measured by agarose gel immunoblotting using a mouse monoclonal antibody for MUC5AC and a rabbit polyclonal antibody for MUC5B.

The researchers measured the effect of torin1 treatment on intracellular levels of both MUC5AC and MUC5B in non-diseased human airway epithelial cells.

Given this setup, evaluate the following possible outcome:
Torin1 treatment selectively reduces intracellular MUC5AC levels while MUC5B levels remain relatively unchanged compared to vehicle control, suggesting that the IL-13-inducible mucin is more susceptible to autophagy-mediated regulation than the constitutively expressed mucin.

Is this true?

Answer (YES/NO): NO